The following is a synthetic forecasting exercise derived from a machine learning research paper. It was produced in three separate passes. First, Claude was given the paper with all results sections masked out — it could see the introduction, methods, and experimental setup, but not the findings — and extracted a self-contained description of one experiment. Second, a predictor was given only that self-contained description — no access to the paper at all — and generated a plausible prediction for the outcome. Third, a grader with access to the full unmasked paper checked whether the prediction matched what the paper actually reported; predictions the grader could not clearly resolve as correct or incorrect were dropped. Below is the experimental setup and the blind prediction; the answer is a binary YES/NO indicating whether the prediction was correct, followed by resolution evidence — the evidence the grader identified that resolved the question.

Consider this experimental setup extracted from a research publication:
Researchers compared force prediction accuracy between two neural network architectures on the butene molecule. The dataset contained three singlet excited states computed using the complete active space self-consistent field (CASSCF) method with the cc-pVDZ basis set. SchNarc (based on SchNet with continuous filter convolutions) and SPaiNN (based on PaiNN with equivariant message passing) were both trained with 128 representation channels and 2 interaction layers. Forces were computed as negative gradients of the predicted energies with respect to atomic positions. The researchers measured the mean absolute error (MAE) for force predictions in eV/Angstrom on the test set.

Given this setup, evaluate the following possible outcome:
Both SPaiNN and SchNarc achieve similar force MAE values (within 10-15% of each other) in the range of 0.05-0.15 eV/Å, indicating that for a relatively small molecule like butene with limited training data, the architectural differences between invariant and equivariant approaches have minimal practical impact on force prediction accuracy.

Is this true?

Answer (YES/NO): NO